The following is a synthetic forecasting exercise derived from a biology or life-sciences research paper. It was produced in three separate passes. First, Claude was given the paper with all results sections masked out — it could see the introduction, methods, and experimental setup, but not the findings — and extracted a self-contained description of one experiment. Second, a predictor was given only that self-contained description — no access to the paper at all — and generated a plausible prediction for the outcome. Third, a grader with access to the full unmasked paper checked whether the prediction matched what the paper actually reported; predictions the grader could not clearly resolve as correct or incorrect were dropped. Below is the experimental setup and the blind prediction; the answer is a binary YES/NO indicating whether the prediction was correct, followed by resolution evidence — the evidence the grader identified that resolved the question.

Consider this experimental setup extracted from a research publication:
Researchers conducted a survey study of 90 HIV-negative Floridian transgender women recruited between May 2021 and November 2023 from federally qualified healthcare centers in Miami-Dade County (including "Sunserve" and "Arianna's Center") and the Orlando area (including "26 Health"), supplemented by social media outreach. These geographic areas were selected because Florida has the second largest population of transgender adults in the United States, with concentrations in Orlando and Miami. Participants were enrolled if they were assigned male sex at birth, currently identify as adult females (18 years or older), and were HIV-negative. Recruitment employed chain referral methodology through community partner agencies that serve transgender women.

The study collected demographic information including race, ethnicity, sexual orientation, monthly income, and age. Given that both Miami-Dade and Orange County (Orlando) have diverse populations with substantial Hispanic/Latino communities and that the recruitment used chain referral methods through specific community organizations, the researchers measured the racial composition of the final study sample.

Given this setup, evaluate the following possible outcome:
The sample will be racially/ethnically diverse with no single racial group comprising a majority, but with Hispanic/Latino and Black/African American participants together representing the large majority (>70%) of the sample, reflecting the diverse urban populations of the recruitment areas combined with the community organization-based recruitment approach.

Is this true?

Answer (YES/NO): NO